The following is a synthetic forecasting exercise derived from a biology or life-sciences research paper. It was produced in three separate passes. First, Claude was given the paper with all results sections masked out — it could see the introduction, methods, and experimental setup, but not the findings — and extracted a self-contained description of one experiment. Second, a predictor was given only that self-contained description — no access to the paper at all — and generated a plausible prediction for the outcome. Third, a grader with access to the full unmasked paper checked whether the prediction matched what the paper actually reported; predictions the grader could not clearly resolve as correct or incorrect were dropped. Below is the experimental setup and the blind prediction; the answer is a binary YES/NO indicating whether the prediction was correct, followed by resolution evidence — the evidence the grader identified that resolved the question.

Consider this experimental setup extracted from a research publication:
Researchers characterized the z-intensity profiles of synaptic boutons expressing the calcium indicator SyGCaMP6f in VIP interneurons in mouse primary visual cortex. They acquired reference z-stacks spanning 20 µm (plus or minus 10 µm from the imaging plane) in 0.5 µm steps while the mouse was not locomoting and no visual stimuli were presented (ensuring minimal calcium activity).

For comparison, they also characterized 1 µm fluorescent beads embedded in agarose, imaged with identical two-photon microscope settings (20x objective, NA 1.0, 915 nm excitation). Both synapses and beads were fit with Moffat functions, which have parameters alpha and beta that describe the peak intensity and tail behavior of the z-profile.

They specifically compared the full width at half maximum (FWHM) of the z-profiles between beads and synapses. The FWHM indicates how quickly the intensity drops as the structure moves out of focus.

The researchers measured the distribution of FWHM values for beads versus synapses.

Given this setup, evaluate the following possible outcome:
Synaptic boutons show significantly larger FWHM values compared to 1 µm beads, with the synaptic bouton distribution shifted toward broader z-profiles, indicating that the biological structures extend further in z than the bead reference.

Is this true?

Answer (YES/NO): YES